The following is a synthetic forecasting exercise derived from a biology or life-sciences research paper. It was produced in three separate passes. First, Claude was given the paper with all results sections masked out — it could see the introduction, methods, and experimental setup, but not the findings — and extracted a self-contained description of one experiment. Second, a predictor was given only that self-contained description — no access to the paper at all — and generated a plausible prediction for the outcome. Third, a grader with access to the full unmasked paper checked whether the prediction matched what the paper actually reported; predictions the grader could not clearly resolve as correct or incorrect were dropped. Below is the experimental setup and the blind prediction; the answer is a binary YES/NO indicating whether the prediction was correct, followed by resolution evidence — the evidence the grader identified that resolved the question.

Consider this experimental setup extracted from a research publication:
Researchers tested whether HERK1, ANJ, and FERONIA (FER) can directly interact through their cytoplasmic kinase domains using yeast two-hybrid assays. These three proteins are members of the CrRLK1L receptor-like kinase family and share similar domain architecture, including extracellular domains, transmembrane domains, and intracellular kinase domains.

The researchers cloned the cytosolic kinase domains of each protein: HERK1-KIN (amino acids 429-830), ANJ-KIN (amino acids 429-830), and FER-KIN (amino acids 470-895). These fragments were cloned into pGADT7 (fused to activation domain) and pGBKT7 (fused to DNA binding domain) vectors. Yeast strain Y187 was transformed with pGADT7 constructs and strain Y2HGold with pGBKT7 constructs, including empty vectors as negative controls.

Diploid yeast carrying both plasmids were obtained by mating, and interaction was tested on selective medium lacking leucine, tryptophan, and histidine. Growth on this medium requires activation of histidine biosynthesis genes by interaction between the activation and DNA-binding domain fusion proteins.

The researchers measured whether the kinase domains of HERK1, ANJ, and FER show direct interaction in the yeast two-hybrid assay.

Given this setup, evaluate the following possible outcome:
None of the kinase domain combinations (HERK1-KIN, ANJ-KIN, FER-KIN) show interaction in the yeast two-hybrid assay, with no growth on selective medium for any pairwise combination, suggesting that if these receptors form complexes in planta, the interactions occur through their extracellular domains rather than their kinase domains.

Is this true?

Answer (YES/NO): NO